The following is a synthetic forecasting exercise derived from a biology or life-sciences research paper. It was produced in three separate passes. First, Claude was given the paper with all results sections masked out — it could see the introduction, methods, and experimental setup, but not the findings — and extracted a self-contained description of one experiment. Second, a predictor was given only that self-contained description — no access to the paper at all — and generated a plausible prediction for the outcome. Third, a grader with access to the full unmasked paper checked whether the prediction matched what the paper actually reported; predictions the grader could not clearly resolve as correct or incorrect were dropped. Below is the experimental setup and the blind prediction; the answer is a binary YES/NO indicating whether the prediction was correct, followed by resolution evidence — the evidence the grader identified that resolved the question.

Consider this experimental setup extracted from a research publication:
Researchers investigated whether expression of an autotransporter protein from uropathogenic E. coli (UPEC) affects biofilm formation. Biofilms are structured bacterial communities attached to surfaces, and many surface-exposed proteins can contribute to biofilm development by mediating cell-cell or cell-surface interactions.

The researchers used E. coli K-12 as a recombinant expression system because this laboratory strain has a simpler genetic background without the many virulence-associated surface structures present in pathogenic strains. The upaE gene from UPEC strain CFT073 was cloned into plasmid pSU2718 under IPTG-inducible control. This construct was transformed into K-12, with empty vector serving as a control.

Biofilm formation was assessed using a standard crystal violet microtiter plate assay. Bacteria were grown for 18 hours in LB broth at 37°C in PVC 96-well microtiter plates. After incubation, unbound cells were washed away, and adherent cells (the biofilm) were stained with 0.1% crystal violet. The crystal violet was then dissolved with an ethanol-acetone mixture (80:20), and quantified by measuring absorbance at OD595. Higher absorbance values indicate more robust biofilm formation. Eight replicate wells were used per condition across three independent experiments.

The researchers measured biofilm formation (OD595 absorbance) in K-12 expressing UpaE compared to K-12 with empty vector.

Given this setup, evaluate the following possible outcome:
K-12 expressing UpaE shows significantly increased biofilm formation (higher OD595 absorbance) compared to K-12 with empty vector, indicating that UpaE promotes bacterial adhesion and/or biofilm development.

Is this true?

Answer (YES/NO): YES